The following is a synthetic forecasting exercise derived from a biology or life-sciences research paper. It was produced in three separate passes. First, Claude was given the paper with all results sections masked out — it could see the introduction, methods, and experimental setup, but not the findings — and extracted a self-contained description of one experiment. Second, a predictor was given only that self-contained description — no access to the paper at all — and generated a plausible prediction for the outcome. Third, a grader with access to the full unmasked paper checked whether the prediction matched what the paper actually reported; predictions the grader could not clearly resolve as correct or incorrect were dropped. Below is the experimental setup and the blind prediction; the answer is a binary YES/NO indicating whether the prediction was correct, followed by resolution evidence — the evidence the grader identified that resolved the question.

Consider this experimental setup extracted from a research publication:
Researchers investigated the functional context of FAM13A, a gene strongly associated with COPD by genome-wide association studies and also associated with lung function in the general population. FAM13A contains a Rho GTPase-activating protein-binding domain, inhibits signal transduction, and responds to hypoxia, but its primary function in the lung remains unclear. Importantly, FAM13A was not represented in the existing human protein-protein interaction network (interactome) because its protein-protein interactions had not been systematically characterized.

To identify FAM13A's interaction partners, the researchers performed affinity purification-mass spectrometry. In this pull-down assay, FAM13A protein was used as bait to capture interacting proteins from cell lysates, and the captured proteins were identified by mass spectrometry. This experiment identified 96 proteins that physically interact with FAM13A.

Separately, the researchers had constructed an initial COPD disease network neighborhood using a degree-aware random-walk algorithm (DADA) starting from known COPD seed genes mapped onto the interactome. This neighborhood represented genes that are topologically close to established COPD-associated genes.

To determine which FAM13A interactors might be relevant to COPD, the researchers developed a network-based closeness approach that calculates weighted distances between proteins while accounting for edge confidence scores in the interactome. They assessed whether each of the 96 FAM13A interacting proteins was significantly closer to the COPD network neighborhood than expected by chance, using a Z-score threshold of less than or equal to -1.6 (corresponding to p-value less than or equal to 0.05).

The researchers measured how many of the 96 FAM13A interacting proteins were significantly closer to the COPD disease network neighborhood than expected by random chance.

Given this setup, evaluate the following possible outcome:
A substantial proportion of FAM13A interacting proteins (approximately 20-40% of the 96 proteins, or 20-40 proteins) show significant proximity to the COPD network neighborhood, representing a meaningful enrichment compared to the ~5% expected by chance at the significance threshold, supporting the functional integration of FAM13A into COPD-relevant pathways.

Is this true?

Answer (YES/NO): NO